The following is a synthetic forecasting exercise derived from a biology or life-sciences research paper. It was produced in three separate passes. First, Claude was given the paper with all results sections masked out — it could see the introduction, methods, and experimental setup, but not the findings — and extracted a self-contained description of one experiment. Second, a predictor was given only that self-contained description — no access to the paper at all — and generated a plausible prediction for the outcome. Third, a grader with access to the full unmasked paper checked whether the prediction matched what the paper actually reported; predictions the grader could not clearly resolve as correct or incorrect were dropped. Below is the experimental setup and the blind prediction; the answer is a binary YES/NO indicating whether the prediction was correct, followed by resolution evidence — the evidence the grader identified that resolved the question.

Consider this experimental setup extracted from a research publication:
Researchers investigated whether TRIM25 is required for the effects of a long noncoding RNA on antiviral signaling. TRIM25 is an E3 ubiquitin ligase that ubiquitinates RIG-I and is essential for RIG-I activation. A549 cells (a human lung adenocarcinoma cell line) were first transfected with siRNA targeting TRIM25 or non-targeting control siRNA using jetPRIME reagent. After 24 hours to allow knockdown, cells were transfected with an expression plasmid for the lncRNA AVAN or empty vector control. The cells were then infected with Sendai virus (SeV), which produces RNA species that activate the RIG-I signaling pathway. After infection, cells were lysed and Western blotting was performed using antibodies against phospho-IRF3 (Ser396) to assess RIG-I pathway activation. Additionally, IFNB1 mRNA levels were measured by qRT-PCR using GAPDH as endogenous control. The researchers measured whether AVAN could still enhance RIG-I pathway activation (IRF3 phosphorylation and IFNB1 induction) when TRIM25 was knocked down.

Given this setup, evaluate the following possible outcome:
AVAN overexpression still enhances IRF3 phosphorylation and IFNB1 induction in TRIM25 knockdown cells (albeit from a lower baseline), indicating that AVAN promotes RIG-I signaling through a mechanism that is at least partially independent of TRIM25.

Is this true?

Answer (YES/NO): NO